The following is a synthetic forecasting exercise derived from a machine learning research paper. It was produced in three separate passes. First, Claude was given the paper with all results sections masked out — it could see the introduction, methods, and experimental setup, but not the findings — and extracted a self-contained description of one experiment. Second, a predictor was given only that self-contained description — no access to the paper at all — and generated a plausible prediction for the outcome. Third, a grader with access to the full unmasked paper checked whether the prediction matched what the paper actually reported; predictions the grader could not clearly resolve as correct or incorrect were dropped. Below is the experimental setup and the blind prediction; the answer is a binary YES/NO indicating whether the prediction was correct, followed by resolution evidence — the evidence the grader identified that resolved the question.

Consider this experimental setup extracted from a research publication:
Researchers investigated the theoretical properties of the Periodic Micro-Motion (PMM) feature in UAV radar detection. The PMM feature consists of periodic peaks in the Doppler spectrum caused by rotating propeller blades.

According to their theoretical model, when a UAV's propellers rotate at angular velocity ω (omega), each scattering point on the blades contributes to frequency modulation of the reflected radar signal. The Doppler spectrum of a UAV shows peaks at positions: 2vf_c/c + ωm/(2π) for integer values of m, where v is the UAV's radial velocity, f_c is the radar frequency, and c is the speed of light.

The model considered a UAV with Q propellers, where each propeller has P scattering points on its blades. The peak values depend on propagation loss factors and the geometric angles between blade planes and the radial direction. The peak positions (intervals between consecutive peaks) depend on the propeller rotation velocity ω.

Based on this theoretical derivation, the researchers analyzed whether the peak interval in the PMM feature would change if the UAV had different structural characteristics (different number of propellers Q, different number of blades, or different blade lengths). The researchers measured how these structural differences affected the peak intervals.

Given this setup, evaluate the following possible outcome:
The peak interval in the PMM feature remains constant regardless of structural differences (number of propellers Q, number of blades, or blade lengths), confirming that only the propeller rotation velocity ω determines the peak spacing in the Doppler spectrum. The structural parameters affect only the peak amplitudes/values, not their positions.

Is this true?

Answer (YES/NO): YES